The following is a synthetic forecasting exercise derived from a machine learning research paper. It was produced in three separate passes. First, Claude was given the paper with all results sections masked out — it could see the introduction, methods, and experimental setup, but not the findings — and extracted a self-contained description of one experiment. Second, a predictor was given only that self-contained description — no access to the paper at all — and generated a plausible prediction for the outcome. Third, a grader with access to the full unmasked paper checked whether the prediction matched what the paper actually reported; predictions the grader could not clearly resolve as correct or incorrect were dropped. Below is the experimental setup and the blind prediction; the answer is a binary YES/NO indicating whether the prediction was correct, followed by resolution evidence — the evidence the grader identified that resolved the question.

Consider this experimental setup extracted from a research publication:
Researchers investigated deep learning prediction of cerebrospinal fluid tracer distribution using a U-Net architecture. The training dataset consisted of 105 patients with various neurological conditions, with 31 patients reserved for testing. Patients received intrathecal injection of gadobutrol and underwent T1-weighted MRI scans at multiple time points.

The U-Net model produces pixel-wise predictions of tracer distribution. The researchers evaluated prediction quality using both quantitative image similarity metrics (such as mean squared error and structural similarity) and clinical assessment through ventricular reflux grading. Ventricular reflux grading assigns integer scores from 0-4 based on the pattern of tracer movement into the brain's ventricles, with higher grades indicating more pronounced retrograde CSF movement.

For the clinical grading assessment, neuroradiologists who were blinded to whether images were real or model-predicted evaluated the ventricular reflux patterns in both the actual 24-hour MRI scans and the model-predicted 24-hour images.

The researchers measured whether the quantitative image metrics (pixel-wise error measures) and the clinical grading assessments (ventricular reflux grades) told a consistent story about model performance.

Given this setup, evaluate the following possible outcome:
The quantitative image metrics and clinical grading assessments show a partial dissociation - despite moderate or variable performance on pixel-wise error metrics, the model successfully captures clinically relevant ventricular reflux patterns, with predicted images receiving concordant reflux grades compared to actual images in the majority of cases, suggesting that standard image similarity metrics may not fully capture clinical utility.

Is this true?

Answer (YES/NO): NO